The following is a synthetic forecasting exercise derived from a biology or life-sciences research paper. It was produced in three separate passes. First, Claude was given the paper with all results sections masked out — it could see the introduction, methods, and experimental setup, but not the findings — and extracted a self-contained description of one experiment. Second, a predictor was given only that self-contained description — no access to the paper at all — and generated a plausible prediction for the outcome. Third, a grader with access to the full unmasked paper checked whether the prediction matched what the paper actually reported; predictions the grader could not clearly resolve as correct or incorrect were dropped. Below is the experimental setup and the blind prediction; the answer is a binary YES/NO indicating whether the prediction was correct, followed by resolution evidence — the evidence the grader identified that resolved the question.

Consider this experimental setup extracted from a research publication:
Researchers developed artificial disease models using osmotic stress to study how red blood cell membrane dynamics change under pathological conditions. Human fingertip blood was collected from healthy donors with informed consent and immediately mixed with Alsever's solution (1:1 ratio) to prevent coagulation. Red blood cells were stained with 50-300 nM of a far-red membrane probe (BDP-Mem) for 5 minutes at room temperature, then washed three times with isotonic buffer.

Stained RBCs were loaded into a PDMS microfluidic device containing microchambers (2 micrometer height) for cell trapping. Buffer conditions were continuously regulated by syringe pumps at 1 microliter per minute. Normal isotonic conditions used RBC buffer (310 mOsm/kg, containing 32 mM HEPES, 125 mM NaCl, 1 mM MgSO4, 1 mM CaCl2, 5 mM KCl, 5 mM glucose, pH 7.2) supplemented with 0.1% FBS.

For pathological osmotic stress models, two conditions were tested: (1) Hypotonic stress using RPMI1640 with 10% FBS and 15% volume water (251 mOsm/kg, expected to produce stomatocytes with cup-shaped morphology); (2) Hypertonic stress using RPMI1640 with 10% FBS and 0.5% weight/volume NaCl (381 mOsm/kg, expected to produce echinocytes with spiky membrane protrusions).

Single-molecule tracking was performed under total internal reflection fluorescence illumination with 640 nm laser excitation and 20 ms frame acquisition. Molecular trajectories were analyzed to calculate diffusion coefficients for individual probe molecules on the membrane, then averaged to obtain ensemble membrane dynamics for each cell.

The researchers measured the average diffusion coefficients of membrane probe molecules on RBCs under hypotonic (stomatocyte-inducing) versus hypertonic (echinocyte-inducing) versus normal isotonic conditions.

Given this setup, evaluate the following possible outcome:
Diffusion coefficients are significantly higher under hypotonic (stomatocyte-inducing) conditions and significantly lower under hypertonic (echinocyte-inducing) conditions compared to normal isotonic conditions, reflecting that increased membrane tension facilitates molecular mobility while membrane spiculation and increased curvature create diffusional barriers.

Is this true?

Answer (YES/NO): YES